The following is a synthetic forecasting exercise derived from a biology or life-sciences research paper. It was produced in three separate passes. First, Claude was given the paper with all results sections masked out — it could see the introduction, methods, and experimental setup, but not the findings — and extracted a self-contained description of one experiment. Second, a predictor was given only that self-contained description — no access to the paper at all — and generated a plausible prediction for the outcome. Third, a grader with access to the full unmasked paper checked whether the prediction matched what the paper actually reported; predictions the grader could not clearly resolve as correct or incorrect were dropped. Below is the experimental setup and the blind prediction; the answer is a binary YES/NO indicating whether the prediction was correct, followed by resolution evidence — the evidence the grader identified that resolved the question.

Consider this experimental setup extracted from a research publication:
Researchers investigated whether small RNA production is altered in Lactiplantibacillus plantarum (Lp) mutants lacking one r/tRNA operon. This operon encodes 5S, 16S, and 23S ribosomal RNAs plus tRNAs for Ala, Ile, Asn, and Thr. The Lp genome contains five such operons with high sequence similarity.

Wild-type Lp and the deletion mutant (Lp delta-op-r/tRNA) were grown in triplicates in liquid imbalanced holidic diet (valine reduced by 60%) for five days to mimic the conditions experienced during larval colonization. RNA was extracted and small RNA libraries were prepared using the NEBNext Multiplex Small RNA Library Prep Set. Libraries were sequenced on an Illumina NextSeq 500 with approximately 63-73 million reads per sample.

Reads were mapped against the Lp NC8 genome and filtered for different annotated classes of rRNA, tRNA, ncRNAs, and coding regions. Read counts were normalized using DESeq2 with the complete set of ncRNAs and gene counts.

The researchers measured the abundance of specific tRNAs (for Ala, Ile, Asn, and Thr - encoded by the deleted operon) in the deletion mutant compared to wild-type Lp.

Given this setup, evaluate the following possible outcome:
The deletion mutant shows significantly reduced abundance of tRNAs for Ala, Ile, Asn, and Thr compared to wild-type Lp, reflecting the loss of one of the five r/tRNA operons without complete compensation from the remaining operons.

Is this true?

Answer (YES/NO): YES